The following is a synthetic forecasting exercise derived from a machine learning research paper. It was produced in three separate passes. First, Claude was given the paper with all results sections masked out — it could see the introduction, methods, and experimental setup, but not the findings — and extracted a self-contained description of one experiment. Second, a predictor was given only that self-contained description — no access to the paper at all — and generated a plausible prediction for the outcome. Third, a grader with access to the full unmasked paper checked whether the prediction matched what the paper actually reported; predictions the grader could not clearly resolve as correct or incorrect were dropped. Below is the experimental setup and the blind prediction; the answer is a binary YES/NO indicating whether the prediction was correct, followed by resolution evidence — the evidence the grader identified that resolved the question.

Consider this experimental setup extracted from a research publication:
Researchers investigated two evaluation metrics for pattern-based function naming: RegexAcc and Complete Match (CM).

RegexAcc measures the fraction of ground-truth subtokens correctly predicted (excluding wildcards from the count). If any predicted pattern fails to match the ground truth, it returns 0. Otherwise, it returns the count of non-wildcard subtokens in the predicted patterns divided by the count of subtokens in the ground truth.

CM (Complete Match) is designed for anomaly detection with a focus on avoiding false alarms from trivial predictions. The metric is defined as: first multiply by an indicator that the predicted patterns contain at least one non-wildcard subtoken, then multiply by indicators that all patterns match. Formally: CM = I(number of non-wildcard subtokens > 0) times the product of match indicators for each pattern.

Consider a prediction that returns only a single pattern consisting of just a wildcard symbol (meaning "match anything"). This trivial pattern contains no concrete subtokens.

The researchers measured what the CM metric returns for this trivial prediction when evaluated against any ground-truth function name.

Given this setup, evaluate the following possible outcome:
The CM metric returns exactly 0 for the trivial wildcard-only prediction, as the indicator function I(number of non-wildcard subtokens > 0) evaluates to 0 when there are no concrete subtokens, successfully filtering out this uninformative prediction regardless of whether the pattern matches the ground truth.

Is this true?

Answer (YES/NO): YES